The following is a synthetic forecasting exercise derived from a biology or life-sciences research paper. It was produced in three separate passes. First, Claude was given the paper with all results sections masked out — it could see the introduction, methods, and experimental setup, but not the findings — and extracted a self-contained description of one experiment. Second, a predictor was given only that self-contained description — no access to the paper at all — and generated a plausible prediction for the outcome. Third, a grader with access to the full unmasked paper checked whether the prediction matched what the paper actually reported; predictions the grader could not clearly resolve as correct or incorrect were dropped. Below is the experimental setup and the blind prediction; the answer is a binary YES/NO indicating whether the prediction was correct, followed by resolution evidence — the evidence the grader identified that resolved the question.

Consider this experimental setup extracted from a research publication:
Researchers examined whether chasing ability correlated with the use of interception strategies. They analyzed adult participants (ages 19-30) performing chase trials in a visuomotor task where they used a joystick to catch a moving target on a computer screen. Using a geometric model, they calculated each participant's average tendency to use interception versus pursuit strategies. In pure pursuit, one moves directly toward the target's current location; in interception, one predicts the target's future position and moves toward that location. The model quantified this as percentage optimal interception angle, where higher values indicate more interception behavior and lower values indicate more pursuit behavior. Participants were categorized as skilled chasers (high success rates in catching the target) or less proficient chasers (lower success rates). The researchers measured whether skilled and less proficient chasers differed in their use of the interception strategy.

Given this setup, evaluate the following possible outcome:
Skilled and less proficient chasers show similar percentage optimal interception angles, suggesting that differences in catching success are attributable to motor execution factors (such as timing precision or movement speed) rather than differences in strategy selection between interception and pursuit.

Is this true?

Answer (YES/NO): NO